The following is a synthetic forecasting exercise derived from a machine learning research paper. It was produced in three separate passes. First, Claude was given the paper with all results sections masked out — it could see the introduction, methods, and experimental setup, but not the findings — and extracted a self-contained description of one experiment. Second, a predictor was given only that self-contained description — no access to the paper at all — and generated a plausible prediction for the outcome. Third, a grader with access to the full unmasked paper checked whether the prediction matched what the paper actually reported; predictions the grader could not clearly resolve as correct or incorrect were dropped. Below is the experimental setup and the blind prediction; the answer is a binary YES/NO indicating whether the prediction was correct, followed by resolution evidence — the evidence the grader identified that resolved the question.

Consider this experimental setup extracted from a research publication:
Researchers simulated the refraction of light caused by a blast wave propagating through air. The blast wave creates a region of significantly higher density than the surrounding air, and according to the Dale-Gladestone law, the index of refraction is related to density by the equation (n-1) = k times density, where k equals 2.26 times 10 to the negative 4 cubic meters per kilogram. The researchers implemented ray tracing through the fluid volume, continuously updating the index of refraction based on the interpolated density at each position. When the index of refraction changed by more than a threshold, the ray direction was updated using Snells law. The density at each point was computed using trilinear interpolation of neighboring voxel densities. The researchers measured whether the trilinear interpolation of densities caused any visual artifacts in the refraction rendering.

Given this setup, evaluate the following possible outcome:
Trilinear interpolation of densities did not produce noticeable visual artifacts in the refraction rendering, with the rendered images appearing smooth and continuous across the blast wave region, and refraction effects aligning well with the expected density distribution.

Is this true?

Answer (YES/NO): NO